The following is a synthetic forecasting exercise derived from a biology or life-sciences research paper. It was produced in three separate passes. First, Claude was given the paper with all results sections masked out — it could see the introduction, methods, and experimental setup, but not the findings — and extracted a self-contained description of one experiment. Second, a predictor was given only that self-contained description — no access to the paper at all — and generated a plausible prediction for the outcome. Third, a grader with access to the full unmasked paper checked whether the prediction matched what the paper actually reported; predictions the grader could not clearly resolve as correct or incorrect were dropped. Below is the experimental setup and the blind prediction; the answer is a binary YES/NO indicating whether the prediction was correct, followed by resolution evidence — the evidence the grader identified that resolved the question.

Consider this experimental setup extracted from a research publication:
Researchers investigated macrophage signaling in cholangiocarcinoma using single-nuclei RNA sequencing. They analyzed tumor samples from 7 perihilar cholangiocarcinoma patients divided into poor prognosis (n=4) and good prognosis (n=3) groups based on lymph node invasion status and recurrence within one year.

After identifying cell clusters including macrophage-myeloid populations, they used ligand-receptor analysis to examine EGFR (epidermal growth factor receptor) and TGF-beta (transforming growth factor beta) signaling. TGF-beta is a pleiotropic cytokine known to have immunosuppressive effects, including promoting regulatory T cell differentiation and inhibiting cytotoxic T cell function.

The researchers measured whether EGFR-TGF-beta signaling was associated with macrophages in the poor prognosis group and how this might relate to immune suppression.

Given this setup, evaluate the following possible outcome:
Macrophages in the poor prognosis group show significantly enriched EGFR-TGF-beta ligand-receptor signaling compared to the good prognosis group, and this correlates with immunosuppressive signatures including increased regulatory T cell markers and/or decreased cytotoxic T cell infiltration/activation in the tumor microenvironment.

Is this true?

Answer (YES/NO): NO